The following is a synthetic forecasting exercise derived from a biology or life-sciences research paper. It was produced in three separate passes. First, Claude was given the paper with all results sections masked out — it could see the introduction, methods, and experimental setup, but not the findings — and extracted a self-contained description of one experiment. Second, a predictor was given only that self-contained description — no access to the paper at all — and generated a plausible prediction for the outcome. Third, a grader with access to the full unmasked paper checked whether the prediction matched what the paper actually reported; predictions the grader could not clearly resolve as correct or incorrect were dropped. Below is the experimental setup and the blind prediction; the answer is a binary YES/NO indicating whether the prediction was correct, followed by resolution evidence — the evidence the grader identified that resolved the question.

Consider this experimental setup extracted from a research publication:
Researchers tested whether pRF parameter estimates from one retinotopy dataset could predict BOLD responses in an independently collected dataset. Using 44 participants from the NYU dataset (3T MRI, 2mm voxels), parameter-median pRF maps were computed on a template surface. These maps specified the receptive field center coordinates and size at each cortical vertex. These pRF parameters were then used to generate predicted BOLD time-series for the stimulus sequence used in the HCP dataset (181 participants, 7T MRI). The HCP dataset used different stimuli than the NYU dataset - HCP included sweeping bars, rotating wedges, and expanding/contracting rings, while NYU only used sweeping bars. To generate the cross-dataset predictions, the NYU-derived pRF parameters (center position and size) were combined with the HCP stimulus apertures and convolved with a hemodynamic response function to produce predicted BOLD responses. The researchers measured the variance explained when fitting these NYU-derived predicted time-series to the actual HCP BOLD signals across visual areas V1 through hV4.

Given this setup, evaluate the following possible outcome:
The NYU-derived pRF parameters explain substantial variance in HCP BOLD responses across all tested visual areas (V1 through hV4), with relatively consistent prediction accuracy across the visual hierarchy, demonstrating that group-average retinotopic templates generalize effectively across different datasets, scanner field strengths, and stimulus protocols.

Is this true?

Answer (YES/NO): YES